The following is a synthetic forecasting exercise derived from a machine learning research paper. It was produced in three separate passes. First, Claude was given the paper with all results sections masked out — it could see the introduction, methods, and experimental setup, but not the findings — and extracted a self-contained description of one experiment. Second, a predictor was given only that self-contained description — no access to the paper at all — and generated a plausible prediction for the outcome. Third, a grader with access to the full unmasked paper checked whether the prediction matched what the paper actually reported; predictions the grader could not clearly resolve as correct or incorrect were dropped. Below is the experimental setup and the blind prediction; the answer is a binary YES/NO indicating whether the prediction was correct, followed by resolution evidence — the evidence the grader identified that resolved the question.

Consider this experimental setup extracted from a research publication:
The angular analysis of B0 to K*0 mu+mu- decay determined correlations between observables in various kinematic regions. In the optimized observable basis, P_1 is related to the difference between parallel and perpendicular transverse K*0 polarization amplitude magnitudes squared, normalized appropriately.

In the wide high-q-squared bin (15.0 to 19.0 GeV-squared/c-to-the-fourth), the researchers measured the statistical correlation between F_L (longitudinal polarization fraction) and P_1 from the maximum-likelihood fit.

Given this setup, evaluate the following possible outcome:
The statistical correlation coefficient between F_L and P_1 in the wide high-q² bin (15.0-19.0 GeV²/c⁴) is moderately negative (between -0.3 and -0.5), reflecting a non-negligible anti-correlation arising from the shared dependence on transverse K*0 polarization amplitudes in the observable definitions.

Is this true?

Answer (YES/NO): NO